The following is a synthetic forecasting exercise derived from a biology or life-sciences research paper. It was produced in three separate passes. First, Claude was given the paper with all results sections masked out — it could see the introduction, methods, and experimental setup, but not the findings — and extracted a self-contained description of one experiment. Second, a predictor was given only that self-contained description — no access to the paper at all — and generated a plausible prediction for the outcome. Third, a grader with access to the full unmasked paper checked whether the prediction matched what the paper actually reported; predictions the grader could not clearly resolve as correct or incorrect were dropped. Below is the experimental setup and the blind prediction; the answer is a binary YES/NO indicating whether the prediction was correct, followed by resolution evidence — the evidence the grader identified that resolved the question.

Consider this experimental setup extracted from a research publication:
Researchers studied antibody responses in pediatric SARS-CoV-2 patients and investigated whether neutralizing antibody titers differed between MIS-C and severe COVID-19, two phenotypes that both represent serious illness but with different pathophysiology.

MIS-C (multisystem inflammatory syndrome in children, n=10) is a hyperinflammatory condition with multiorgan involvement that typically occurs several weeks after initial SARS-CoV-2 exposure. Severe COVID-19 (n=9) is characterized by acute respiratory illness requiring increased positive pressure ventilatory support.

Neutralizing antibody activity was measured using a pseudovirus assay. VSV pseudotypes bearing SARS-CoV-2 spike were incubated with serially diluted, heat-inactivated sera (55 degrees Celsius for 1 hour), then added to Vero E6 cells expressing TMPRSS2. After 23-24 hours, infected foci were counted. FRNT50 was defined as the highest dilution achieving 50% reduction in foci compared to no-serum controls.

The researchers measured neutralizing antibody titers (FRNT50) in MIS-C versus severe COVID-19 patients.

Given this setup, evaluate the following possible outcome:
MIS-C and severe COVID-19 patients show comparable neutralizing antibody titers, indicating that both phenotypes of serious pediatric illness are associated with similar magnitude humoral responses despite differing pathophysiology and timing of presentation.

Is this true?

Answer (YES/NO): NO